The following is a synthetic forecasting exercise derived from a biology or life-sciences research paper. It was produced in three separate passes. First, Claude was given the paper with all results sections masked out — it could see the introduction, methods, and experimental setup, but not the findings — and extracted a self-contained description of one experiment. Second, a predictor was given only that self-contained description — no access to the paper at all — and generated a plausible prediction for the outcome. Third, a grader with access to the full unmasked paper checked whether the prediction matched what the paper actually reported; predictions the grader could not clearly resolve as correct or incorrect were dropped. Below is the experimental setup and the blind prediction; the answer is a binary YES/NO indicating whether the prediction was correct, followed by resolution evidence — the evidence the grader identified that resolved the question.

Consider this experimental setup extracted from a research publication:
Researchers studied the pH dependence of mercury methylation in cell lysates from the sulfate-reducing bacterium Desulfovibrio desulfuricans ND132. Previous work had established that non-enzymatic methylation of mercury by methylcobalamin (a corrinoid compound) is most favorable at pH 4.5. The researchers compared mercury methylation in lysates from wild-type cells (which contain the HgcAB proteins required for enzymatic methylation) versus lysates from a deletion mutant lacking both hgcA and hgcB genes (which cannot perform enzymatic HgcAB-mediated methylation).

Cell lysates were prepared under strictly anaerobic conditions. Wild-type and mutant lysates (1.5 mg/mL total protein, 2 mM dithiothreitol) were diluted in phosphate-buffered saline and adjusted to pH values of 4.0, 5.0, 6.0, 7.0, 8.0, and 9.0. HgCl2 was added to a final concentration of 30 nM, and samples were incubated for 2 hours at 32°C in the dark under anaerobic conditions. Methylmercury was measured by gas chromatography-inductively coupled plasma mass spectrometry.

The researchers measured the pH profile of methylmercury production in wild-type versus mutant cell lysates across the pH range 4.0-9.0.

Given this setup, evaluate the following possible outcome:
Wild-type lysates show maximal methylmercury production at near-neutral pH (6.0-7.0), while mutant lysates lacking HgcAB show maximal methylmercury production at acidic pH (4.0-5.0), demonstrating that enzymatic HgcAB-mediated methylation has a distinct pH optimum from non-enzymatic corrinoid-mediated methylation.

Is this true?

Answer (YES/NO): NO